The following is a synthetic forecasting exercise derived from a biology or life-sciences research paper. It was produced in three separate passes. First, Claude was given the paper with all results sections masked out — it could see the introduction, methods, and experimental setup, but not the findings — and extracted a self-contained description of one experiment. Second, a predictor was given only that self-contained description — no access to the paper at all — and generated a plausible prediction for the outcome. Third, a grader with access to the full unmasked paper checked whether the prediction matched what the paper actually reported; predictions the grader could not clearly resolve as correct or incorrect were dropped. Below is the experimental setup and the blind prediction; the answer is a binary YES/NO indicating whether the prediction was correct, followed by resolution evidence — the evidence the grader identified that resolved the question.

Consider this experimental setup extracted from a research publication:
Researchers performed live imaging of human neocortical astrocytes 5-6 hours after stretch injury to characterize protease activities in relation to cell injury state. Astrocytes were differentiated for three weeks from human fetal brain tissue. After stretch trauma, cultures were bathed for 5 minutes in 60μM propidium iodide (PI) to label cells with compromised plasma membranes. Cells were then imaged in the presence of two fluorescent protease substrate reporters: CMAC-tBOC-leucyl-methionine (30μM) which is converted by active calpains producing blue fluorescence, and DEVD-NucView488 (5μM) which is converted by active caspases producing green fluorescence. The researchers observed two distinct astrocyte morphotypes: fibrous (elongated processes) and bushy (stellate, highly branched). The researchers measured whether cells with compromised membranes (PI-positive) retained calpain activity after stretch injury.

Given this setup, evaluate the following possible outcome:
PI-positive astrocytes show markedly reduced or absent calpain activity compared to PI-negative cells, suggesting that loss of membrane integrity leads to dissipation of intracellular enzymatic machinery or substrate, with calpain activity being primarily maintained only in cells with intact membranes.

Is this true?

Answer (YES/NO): NO